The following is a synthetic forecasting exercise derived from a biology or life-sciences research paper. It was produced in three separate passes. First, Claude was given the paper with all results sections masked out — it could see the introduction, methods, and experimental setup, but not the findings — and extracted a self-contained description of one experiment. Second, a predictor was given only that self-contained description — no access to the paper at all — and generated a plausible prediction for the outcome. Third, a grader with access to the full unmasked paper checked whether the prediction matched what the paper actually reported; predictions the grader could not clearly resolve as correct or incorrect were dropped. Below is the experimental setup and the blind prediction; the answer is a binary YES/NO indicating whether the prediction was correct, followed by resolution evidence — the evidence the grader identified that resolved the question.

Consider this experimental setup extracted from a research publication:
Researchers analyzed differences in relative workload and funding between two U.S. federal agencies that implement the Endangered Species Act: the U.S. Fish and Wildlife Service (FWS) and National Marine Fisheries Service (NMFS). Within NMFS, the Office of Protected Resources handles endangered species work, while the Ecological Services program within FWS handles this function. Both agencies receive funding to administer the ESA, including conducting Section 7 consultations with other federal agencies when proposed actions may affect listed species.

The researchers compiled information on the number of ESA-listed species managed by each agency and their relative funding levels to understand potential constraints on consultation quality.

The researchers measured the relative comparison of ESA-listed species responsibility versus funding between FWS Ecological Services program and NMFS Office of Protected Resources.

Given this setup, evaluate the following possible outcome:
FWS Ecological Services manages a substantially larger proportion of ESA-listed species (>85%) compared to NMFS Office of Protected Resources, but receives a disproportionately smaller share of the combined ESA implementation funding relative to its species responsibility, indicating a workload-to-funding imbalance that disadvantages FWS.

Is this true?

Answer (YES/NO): YES